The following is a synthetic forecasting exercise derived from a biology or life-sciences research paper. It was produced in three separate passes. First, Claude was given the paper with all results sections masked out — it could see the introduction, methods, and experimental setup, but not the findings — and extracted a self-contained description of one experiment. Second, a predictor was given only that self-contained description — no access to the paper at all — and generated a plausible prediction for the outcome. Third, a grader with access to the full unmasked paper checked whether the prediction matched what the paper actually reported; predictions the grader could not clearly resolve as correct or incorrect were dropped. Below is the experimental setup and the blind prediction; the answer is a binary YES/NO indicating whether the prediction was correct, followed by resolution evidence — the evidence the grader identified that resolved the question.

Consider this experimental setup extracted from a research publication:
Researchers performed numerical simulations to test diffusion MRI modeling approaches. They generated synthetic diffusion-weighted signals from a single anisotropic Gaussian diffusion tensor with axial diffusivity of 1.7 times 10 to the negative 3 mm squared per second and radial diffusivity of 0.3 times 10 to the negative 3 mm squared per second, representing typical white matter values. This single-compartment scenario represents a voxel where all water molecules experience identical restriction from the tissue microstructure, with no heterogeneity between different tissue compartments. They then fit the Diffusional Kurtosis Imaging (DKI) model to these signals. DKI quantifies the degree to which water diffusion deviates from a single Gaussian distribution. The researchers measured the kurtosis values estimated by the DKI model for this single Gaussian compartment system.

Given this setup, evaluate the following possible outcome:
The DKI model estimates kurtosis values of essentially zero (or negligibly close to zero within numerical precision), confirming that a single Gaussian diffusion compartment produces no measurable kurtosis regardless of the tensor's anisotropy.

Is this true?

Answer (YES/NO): YES